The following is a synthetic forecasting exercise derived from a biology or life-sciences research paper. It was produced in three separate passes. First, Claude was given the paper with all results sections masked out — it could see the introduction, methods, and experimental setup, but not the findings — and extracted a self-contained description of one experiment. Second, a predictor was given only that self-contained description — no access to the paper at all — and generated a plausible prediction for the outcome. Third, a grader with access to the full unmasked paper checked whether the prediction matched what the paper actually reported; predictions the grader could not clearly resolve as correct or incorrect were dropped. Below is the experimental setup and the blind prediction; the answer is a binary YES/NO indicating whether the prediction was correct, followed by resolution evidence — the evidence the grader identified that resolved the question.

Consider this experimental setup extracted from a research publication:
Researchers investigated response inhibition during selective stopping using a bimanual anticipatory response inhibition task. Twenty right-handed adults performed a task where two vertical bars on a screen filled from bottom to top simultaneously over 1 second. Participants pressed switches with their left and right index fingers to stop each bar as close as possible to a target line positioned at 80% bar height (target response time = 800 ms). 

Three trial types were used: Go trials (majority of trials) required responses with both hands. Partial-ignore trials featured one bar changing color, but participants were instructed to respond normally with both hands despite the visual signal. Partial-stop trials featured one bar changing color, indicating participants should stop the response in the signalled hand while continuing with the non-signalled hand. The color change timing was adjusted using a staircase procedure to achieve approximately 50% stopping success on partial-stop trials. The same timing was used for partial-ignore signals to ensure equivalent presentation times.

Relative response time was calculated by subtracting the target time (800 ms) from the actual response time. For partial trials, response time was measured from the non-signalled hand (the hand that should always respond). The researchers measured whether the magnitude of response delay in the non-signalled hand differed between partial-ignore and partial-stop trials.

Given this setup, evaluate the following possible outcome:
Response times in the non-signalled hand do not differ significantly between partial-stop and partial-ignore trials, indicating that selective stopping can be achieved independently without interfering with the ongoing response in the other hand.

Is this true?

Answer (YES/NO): NO